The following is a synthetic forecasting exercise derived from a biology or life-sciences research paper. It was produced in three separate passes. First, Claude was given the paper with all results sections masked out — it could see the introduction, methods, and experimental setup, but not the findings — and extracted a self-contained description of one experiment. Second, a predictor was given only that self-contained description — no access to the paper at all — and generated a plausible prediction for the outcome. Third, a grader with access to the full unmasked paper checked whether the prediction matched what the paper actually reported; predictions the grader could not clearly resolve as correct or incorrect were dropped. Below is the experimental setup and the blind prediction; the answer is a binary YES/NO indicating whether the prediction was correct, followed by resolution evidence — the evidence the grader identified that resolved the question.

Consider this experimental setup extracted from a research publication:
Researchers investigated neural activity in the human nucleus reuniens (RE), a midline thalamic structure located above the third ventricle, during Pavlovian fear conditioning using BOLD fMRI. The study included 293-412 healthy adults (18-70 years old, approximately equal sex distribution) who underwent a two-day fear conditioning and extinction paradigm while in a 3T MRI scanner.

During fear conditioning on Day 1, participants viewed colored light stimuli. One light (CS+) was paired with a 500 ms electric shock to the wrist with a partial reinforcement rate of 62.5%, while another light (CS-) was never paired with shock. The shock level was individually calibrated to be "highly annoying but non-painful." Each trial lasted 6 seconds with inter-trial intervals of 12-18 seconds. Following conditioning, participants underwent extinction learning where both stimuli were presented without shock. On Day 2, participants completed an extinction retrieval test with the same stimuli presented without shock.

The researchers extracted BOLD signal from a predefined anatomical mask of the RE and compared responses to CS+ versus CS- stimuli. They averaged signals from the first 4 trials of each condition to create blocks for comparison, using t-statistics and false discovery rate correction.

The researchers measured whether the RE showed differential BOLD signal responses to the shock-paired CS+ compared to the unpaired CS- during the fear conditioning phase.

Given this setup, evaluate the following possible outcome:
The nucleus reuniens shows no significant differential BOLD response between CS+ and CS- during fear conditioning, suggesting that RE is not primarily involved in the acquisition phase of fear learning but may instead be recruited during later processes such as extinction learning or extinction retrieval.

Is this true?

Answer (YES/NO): NO